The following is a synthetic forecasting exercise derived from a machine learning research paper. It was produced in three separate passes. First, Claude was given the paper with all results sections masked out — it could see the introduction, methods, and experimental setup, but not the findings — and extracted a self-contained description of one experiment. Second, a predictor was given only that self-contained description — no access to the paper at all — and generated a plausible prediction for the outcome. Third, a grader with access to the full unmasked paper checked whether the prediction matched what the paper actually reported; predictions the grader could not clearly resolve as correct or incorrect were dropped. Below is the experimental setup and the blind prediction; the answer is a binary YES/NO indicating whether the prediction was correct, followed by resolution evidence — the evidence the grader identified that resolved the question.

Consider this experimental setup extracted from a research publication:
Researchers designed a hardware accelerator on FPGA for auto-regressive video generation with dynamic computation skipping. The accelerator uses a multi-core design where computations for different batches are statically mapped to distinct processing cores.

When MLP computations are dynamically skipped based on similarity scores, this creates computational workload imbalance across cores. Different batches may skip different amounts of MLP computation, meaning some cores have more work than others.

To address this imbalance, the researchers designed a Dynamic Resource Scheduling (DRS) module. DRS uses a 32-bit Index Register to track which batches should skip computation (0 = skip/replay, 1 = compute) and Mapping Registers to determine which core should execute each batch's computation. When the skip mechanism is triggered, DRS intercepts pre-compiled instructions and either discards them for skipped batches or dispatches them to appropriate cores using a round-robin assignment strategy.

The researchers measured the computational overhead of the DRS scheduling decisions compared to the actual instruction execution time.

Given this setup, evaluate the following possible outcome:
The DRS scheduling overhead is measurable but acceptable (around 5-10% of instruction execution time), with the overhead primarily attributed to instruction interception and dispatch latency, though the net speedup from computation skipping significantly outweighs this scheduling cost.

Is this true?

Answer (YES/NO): NO